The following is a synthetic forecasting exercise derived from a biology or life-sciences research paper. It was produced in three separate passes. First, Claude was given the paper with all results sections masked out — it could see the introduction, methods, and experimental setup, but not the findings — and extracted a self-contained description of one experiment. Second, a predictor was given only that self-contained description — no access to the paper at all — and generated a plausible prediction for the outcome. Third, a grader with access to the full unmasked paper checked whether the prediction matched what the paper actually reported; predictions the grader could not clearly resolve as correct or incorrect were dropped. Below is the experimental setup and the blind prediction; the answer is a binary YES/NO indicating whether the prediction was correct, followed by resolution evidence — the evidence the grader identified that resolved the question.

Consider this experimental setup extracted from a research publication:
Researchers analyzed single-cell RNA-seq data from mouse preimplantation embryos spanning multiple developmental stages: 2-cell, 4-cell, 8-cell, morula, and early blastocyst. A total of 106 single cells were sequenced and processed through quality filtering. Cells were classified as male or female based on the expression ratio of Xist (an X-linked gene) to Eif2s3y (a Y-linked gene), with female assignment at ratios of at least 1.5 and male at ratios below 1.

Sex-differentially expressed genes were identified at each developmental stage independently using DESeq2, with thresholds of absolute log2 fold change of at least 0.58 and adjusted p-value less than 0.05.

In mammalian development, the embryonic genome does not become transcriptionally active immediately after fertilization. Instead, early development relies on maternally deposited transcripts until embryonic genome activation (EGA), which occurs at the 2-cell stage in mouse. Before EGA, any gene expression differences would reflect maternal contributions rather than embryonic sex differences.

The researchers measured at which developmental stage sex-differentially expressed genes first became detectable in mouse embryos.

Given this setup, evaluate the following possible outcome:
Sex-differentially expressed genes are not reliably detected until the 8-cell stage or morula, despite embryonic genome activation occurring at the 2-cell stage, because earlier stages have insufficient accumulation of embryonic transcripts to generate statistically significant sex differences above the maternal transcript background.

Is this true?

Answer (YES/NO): NO